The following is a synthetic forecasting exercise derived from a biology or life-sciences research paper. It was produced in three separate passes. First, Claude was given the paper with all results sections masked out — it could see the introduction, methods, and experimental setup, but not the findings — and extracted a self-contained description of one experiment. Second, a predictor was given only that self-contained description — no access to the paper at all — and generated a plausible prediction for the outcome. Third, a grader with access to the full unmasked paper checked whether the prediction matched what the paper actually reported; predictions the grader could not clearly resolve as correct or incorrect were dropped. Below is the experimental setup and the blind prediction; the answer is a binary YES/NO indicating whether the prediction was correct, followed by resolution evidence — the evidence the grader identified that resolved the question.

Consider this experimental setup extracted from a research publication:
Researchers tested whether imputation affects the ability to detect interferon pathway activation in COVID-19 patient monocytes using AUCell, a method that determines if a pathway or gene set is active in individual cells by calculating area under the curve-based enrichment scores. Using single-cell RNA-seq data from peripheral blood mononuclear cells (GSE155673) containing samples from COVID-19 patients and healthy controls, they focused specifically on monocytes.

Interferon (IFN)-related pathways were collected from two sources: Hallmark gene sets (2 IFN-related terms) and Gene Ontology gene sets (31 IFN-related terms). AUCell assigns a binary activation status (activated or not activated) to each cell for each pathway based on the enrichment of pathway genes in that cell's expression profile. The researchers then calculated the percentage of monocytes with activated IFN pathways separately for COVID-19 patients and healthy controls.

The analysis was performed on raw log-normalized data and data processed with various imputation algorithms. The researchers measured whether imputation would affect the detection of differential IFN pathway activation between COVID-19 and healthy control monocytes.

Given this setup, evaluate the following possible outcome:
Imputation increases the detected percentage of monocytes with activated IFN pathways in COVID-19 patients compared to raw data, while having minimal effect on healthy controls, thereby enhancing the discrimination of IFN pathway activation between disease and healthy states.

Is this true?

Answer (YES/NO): NO